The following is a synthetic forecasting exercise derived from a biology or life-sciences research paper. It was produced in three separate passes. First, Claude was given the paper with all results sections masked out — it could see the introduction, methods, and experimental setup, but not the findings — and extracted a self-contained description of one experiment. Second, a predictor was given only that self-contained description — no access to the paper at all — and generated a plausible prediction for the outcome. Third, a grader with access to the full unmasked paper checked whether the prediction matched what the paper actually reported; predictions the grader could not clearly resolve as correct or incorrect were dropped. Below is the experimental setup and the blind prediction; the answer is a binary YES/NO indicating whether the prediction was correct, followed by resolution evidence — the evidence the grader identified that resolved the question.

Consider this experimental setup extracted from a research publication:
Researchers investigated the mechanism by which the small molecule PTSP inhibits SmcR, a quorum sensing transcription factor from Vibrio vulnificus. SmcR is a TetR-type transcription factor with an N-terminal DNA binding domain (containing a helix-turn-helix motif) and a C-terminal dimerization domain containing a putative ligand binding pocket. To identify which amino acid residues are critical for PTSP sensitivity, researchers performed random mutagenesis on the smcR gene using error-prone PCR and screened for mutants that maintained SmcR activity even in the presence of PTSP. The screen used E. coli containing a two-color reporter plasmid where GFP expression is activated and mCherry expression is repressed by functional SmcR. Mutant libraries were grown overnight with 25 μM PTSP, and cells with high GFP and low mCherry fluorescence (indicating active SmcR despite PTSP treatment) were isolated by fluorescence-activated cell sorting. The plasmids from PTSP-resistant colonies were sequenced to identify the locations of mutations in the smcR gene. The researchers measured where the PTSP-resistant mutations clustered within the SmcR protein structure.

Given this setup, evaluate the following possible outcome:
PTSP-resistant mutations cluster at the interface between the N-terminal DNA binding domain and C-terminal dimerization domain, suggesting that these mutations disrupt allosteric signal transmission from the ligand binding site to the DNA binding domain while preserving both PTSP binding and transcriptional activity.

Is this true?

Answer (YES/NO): NO